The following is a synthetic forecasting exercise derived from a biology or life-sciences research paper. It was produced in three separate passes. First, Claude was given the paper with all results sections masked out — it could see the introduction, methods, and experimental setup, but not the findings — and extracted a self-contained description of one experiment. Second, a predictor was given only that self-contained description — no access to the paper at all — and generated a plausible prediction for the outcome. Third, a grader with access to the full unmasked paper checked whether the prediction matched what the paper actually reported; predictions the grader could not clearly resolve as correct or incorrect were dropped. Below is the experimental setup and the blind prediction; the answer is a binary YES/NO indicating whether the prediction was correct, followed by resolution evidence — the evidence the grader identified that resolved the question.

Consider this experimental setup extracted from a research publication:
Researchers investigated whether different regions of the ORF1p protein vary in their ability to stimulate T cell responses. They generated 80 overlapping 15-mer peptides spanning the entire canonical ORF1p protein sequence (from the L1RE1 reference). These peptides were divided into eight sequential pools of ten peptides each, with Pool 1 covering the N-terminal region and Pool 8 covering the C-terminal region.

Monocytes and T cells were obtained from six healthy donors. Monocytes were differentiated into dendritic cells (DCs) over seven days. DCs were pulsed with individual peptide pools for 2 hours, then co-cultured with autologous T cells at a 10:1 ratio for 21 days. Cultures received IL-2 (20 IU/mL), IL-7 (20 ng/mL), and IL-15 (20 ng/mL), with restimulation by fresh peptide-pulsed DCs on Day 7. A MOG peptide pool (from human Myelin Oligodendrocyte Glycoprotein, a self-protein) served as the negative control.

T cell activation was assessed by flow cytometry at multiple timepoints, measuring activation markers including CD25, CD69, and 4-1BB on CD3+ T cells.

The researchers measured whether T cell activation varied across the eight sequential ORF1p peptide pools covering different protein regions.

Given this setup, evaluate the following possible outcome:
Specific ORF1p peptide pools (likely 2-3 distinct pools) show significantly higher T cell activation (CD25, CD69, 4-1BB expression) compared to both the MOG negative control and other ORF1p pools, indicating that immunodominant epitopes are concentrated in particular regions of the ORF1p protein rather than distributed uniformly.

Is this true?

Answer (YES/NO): NO